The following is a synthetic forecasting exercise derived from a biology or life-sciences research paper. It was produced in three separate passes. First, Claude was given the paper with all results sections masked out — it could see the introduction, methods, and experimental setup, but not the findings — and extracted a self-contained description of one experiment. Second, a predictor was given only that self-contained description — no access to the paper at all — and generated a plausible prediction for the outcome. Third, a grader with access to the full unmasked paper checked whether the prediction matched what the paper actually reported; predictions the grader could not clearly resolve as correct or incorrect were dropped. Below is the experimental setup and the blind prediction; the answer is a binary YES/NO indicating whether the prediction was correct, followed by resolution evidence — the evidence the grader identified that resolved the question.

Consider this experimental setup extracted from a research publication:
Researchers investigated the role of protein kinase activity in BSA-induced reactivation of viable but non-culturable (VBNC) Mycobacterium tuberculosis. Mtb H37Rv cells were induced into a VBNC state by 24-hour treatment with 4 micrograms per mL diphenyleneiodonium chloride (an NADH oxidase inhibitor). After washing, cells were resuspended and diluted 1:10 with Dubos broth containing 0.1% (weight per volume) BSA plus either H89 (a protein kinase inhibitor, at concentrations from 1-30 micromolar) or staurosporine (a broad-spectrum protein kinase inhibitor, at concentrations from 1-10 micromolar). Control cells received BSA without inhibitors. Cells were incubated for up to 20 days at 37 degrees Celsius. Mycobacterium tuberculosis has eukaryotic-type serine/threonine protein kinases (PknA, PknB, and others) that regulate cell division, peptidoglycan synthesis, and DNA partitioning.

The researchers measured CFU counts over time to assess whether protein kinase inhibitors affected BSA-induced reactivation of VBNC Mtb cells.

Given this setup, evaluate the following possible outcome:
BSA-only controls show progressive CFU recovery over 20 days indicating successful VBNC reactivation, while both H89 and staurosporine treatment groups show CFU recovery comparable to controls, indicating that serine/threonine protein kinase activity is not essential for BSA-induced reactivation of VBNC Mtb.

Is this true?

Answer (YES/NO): NO